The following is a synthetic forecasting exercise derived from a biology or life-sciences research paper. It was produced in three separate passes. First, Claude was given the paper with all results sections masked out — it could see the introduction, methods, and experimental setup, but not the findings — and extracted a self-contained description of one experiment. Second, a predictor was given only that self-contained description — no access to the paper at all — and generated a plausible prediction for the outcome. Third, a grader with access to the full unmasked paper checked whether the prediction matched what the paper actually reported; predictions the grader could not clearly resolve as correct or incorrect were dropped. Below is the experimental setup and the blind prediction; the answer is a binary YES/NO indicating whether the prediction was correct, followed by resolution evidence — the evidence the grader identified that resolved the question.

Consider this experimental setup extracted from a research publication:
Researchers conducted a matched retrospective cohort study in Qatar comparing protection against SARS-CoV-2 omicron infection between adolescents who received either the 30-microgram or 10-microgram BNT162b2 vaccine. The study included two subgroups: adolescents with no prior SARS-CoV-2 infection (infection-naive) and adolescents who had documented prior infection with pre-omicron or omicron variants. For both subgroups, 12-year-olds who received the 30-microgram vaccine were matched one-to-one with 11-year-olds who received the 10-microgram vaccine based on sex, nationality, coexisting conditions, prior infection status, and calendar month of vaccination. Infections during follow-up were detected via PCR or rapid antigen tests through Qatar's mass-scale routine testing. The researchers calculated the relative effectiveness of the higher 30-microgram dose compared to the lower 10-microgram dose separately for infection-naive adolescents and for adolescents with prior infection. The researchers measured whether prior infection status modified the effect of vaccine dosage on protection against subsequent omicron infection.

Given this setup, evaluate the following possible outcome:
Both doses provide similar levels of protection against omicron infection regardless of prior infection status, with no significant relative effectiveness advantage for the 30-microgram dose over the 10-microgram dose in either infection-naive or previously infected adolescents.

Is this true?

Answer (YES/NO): NO